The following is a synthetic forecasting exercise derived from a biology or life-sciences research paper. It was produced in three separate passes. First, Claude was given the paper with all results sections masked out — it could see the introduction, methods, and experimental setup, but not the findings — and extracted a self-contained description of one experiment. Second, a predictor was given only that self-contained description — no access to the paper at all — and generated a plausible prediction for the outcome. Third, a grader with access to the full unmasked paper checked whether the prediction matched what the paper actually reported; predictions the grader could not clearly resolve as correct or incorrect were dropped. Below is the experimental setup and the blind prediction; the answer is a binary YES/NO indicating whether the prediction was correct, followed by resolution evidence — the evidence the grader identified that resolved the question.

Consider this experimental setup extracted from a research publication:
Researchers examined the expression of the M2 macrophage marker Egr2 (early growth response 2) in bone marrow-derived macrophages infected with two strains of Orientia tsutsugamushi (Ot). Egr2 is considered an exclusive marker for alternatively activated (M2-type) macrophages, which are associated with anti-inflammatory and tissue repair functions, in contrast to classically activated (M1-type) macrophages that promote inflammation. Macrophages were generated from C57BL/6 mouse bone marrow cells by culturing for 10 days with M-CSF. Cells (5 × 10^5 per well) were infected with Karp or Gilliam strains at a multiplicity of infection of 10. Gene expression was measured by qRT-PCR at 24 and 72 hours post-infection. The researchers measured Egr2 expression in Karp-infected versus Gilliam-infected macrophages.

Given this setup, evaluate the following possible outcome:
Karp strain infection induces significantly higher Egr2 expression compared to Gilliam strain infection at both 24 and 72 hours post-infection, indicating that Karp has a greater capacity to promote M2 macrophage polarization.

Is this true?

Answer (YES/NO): NO